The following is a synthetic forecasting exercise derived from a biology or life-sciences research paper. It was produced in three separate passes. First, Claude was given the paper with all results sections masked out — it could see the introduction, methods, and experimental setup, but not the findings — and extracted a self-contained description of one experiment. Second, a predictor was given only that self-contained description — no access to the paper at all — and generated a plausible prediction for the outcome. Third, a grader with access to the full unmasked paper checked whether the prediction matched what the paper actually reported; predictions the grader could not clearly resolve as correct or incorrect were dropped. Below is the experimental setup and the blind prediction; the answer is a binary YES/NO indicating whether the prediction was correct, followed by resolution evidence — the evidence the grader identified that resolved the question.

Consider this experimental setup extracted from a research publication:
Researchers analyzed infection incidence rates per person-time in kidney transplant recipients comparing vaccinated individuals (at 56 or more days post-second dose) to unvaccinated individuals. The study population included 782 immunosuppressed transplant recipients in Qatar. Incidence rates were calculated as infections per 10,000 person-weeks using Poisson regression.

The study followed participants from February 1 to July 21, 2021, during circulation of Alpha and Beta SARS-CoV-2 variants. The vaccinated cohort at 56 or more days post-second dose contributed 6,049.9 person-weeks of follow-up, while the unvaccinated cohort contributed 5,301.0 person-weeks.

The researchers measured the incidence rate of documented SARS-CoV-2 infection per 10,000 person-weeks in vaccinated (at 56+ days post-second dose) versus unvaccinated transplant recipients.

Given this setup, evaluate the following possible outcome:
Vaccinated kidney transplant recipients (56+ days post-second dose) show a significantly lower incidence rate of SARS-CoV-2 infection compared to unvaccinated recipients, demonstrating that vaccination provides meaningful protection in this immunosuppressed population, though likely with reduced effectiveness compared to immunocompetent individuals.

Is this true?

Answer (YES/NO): YES